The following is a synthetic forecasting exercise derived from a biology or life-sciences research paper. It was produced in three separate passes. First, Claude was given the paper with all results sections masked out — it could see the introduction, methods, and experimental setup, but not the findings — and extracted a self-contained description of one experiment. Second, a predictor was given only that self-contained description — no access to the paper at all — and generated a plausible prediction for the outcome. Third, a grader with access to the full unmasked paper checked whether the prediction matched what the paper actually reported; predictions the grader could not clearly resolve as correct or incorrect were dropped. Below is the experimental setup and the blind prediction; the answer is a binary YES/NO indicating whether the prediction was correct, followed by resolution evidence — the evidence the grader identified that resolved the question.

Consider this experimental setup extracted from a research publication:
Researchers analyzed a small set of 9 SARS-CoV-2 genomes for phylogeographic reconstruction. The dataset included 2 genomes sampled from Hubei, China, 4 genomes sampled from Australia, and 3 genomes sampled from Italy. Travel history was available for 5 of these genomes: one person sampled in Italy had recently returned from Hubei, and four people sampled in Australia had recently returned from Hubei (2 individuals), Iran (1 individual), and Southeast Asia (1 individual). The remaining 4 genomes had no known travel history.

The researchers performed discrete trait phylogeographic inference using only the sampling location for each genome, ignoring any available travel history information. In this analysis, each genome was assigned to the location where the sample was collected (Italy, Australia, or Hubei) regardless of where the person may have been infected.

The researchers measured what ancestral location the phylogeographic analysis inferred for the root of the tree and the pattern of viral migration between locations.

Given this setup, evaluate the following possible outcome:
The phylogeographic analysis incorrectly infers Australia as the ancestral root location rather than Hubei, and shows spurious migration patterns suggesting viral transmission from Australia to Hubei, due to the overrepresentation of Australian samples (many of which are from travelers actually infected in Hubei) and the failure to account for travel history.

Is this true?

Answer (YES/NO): NO